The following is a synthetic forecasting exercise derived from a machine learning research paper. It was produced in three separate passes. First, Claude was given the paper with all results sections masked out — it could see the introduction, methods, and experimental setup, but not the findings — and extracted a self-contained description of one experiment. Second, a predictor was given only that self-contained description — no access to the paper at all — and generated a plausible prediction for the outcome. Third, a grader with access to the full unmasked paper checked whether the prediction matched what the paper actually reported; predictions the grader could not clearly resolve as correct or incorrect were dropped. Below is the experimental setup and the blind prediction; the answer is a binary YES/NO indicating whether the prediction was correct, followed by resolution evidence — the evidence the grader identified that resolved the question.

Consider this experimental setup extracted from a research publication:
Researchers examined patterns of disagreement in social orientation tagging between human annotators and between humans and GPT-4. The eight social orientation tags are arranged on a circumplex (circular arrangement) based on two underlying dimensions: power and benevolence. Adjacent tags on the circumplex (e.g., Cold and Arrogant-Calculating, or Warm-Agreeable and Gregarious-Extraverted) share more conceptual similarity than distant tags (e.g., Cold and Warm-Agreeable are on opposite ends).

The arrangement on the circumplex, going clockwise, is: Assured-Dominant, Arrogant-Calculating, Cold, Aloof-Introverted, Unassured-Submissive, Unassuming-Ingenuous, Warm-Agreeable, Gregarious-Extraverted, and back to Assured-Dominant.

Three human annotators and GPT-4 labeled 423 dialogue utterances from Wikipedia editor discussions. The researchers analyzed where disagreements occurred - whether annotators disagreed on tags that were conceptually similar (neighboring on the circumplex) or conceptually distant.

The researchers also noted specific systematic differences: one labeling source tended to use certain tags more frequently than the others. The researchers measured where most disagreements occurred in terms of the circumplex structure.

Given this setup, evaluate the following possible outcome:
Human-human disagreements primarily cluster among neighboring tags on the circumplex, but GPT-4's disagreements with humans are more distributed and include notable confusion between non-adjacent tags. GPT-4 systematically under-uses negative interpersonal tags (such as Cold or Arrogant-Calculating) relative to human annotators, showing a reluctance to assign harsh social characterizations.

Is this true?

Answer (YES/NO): NO